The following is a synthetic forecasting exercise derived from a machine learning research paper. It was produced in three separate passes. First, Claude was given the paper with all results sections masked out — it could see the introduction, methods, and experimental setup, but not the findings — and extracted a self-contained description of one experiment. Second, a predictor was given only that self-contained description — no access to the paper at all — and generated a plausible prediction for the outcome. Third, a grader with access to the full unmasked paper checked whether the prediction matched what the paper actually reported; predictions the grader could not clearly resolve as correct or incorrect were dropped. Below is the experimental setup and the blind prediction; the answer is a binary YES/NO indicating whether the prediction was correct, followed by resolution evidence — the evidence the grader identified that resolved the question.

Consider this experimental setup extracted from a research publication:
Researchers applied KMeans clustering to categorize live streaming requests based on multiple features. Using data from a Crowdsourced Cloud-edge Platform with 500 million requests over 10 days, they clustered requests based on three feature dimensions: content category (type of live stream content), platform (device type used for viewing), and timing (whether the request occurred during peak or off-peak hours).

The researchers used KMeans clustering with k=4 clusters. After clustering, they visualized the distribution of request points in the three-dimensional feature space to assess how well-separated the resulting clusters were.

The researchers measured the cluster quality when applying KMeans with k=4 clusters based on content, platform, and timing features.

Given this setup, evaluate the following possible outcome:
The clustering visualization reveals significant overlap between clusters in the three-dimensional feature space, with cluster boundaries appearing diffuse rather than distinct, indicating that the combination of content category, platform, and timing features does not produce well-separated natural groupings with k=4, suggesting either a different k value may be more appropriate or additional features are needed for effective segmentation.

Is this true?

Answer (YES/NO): NO